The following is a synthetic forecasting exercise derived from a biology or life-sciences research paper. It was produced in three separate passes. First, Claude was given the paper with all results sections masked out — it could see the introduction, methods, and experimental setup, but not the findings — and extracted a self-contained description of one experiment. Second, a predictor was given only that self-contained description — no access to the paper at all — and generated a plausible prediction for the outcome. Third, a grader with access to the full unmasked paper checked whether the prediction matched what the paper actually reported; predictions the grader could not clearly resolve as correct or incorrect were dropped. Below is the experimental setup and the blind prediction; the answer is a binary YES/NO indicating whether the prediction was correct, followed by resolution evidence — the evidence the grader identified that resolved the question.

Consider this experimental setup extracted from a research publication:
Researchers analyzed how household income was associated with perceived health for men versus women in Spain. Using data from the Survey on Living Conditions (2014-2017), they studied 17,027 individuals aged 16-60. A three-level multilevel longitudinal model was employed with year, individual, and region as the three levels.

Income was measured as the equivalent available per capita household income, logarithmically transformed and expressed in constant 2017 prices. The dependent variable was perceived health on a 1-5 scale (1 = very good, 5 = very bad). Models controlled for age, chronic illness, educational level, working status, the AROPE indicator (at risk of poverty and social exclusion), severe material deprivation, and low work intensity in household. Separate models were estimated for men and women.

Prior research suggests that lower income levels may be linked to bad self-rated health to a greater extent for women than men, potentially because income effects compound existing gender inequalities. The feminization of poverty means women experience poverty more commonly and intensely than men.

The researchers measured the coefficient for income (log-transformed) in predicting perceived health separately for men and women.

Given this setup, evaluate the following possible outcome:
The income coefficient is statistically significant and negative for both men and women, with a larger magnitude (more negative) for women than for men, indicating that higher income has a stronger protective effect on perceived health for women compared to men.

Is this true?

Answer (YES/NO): NO